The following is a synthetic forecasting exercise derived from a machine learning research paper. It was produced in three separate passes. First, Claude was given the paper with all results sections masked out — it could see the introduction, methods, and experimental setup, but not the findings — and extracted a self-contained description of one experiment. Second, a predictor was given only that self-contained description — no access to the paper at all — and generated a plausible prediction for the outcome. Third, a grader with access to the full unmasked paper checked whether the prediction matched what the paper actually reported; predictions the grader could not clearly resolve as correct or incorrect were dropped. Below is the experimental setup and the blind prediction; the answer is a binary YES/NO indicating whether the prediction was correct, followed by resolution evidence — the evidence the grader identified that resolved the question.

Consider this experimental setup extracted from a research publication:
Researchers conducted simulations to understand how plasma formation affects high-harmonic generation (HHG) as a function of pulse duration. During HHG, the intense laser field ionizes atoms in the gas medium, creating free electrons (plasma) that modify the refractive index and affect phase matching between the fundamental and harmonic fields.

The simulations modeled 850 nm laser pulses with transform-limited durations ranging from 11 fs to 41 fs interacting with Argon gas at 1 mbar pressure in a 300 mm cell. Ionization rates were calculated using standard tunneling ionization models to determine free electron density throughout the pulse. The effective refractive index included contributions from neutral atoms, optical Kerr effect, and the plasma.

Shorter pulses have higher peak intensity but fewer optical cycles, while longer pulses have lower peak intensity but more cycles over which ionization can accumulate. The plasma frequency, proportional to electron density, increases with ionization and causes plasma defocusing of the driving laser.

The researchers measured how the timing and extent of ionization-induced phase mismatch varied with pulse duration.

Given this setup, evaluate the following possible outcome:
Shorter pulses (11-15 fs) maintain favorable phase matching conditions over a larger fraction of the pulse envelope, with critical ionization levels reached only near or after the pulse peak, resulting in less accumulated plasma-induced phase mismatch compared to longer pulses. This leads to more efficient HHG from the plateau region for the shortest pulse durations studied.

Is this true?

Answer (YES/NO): NO